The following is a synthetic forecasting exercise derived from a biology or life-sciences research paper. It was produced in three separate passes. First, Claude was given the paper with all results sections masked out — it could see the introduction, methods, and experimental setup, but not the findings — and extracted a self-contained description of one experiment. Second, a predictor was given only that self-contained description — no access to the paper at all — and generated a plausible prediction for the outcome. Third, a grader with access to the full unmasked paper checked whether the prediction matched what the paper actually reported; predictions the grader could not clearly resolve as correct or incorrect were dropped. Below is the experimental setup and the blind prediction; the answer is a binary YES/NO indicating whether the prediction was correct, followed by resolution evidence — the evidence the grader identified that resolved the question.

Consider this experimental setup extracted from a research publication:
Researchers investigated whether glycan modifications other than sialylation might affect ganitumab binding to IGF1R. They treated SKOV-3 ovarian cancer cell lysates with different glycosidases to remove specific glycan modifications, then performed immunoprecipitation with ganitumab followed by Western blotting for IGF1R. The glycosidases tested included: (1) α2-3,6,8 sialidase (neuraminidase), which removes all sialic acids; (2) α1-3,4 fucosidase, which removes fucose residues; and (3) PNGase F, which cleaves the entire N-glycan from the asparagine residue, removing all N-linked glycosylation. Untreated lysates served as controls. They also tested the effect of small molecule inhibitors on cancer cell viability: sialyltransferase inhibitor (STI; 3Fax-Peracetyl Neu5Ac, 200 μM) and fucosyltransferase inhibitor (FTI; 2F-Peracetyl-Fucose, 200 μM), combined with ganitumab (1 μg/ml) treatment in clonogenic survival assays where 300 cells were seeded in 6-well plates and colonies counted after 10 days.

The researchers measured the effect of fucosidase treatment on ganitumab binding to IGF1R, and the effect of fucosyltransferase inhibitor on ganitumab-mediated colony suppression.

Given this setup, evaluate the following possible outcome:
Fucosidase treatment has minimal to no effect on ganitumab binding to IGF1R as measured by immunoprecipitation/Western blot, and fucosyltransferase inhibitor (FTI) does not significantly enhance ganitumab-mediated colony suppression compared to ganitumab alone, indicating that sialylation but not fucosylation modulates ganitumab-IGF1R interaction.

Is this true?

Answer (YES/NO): YES